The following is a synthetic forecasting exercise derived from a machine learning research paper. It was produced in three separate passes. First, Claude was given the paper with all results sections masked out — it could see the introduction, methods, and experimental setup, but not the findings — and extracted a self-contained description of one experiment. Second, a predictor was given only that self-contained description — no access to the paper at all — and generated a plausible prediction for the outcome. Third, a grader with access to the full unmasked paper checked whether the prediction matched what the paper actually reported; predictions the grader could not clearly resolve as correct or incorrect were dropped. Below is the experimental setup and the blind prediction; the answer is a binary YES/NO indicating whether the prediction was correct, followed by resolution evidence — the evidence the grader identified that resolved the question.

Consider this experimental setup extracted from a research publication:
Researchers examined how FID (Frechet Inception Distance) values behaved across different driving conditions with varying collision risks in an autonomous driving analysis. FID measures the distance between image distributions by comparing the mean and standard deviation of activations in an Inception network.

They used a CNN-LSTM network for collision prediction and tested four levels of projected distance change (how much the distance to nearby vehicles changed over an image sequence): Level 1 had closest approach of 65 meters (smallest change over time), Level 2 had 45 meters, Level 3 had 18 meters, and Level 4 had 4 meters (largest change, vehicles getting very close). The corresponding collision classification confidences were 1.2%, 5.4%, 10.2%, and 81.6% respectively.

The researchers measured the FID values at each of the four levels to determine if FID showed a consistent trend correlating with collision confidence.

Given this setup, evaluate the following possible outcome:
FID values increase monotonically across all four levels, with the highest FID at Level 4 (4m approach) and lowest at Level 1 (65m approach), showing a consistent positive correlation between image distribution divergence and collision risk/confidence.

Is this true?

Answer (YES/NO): NO